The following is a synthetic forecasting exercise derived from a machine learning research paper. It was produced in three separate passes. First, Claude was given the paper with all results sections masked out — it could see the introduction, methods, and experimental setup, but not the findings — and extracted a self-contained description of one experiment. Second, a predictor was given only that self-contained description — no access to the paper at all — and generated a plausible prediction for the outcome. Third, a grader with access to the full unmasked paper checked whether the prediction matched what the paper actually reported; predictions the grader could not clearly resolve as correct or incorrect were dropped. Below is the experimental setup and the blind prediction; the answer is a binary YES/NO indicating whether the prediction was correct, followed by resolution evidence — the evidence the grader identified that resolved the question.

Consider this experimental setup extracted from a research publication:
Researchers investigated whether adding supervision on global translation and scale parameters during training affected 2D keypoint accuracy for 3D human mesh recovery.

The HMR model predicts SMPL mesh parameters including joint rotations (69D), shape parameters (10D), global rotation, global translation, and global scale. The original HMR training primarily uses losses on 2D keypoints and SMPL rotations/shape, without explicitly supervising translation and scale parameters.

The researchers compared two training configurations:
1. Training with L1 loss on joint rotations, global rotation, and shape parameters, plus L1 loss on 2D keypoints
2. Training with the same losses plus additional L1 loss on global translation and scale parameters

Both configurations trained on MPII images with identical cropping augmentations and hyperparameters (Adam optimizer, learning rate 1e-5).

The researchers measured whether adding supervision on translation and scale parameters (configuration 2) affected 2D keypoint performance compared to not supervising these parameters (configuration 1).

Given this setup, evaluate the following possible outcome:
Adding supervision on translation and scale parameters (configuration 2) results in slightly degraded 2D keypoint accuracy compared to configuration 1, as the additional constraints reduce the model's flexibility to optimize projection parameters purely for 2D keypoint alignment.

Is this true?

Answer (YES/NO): NO